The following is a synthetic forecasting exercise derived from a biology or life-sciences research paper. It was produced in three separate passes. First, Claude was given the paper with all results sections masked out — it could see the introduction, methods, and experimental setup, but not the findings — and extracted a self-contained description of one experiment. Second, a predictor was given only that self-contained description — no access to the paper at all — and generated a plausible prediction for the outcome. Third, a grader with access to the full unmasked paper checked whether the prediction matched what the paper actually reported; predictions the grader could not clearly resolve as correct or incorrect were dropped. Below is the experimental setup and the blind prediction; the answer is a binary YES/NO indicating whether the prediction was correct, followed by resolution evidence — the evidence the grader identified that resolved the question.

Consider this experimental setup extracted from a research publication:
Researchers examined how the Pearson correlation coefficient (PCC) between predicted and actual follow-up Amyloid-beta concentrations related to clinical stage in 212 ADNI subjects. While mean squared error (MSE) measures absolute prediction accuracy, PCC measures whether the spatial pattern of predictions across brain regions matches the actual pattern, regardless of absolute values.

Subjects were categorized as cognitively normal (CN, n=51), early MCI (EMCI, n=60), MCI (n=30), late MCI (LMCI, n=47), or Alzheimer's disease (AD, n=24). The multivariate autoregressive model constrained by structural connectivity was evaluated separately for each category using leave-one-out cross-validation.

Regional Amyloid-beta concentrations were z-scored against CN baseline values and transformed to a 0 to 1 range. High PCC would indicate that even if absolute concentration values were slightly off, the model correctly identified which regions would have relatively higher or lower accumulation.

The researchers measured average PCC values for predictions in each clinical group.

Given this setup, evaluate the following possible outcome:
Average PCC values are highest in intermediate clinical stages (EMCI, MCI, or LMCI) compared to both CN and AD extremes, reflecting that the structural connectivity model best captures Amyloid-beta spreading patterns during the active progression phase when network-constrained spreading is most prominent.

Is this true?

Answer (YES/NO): NO